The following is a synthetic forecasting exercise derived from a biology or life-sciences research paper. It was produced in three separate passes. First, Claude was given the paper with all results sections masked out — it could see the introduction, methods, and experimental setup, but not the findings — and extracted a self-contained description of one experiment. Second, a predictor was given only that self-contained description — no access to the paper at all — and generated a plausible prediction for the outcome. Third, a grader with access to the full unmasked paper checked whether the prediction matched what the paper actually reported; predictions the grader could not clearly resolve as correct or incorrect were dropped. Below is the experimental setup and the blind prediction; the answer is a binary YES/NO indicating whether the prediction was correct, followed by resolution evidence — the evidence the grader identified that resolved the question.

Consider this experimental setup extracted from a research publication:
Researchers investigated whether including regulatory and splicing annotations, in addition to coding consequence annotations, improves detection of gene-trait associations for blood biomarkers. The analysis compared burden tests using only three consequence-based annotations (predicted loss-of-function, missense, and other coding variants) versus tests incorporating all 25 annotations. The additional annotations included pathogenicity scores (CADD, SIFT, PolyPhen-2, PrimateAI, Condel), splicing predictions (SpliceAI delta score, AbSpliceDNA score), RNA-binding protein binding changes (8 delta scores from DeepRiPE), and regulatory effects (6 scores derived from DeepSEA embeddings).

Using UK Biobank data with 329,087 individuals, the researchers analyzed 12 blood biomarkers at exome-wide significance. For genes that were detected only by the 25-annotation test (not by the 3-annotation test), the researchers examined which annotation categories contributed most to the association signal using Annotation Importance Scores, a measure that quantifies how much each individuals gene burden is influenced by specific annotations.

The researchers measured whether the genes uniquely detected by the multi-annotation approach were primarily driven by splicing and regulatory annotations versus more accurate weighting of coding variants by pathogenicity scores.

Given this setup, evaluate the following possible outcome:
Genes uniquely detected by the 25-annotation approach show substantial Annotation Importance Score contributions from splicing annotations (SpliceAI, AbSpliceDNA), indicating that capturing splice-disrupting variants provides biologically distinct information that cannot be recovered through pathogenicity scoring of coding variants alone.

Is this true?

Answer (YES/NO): NO